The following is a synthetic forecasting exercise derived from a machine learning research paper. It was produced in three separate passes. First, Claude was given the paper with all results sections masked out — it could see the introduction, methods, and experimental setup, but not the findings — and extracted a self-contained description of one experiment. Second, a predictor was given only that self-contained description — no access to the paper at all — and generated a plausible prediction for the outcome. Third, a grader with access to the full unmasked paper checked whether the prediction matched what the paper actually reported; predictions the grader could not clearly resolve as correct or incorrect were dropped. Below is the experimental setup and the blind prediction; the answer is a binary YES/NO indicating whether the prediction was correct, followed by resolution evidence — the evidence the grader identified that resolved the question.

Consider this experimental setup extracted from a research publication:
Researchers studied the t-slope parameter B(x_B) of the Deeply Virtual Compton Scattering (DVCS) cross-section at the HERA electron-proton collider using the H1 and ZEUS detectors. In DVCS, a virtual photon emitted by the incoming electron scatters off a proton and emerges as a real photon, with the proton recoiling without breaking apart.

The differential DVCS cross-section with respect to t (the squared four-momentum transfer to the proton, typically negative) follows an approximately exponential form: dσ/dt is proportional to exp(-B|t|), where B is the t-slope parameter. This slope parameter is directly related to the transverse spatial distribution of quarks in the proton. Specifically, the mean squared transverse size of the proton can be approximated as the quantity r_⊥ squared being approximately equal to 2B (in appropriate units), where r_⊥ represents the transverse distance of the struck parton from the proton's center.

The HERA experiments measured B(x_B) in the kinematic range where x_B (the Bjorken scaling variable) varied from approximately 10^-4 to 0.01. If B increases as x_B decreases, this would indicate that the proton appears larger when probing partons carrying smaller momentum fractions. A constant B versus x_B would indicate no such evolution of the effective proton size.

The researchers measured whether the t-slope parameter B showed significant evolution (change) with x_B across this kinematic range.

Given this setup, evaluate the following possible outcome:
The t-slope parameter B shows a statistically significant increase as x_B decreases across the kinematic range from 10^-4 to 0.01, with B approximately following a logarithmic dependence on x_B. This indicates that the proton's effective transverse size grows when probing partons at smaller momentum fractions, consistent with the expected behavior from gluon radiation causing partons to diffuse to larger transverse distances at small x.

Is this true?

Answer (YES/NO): NO